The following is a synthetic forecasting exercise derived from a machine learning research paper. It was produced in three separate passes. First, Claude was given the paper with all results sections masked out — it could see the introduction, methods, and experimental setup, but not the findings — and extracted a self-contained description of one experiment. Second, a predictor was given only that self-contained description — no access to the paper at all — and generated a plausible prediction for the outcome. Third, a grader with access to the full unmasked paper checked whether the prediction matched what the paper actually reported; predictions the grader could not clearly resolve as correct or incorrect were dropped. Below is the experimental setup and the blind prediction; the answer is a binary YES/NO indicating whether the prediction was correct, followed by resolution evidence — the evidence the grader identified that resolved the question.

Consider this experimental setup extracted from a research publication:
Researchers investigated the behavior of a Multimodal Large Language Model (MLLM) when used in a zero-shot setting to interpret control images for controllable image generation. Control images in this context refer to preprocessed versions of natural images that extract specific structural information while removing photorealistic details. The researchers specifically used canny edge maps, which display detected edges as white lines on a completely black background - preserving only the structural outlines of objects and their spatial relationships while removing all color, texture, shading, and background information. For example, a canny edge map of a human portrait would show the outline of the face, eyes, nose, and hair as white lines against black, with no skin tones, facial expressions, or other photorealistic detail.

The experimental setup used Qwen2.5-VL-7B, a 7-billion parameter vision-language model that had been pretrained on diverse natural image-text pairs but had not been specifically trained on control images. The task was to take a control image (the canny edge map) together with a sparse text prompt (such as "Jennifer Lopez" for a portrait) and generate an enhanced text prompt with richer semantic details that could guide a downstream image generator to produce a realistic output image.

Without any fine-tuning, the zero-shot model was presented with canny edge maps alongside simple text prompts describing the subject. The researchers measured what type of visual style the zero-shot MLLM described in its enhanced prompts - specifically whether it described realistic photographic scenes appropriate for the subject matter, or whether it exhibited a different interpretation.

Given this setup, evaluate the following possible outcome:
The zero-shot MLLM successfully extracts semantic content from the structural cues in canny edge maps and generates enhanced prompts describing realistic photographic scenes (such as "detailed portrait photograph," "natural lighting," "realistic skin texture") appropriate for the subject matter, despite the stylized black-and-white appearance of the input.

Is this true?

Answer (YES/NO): NO